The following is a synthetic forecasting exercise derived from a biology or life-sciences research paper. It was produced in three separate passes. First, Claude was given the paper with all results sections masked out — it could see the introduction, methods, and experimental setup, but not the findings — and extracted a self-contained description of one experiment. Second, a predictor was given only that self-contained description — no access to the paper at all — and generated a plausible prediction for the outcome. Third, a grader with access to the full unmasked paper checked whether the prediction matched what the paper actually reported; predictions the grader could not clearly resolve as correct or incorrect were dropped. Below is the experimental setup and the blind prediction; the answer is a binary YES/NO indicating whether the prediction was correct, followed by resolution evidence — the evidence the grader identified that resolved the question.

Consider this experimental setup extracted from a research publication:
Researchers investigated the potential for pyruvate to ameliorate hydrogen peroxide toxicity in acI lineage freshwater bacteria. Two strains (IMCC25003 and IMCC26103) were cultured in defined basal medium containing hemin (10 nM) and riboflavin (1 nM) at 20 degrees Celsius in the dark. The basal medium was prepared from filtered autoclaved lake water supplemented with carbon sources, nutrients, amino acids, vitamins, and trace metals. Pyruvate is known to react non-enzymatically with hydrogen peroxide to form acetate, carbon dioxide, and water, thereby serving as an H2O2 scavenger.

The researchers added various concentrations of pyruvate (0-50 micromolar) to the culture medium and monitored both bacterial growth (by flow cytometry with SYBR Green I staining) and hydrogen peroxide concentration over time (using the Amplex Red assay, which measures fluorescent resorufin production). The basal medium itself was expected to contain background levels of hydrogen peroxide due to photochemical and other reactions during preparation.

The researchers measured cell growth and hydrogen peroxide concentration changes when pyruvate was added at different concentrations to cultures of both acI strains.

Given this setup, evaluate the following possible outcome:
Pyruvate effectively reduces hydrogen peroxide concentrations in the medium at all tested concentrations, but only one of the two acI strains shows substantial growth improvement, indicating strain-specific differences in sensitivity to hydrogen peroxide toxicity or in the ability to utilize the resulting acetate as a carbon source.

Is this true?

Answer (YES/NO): NO